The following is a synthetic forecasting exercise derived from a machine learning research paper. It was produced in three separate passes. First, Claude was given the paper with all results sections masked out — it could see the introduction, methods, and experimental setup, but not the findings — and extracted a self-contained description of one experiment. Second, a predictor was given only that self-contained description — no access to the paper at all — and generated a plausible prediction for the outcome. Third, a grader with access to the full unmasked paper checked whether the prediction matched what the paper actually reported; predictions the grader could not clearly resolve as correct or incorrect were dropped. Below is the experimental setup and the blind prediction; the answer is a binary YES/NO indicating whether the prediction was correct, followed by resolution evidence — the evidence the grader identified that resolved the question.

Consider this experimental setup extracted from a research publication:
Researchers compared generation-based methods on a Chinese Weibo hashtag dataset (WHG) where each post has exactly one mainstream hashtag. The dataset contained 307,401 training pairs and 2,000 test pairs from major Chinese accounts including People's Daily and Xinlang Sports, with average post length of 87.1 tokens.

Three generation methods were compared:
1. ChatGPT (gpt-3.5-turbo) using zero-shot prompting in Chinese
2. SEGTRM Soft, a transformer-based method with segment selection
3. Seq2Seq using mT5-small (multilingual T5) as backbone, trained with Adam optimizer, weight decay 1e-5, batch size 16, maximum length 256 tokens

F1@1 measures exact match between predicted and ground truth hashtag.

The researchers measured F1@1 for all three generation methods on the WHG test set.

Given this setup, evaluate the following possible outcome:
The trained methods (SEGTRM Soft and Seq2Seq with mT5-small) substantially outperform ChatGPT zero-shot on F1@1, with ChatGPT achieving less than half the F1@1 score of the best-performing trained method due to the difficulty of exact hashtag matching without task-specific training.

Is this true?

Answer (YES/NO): YES